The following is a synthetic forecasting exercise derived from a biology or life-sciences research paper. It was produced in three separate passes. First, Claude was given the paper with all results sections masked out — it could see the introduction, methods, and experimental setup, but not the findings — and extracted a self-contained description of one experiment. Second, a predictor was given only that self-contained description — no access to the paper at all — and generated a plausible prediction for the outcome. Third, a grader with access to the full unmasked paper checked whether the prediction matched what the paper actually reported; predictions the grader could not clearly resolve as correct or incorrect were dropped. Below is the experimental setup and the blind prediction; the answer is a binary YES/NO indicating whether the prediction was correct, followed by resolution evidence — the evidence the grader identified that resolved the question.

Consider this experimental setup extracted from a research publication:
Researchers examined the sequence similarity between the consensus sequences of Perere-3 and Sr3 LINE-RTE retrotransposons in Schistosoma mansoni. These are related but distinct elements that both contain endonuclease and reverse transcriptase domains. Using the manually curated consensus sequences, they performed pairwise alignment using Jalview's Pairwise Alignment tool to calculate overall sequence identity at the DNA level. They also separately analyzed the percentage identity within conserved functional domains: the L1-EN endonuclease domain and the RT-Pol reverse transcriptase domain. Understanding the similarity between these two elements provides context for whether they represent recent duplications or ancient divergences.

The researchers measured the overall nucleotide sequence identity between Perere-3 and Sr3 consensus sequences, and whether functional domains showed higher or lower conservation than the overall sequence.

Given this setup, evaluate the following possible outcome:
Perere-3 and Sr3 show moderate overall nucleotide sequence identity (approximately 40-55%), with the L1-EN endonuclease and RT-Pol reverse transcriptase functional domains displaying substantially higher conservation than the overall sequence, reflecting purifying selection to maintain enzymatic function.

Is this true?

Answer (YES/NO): NO